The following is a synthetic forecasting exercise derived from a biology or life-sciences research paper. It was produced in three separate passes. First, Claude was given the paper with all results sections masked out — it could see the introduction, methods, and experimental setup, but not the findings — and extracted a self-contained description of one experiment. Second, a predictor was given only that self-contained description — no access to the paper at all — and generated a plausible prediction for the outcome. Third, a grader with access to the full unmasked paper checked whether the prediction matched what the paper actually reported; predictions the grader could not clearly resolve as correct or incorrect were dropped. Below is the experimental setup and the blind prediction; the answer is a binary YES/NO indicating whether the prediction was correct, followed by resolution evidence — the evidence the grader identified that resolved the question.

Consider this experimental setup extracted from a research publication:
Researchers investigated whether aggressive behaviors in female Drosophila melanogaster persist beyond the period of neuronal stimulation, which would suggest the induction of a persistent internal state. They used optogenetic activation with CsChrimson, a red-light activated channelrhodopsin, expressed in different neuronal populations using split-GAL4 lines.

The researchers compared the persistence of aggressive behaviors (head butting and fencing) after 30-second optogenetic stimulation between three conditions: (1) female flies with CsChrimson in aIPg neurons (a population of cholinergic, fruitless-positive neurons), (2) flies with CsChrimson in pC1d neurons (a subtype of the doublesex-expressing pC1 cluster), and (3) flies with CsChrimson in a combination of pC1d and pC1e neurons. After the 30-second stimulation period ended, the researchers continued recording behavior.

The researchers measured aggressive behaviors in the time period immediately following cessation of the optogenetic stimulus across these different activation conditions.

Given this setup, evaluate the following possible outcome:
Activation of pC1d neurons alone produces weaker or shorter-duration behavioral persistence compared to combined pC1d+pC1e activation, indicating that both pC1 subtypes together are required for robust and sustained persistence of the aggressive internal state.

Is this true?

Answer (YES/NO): NO